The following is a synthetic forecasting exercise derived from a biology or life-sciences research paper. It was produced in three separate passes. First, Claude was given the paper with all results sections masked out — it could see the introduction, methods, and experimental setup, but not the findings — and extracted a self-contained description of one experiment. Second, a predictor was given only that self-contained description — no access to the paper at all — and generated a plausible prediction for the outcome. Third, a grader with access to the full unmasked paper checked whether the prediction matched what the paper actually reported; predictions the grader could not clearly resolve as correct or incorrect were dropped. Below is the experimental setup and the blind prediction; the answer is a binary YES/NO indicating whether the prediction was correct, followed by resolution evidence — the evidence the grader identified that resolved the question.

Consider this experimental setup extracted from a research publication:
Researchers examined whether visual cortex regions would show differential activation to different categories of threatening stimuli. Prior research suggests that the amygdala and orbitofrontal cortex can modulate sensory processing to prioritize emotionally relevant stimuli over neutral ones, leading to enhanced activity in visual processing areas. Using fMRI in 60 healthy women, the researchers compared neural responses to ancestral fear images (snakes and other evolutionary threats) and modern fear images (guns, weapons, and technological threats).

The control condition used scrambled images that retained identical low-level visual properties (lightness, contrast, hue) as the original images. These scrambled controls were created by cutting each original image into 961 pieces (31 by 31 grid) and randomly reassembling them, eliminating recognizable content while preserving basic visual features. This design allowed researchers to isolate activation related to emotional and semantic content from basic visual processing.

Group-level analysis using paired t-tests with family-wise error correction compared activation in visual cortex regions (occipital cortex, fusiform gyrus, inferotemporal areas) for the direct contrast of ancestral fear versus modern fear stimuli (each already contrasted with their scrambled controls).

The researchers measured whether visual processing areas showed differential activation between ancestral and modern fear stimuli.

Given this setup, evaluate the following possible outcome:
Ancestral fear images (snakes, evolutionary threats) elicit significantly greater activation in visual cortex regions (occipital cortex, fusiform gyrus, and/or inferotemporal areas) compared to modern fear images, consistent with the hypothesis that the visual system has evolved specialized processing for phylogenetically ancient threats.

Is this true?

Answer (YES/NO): YES